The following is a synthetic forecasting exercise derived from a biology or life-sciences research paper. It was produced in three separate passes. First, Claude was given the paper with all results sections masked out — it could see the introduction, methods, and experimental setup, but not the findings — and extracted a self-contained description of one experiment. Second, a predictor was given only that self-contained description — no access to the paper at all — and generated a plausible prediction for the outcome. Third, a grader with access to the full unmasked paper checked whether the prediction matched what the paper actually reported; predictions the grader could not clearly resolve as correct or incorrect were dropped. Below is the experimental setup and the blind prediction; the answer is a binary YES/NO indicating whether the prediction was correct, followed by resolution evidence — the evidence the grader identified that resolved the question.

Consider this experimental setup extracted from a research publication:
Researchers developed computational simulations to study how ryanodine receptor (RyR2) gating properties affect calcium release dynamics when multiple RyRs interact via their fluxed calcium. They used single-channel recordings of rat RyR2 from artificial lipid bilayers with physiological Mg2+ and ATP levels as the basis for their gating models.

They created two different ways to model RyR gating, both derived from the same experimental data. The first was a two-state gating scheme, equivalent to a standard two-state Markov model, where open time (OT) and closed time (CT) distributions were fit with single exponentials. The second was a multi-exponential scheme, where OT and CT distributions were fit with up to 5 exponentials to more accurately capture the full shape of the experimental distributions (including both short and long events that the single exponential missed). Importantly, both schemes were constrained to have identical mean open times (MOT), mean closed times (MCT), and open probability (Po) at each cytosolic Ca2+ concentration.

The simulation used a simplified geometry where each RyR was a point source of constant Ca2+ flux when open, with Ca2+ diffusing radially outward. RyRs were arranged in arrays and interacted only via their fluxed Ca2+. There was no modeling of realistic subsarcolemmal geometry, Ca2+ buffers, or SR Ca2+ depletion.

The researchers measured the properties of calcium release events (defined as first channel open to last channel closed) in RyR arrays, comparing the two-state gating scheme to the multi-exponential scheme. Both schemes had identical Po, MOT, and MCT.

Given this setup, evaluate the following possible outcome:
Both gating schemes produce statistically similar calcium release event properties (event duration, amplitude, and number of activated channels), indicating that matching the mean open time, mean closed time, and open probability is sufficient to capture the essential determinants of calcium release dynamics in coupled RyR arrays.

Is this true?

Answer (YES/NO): NO